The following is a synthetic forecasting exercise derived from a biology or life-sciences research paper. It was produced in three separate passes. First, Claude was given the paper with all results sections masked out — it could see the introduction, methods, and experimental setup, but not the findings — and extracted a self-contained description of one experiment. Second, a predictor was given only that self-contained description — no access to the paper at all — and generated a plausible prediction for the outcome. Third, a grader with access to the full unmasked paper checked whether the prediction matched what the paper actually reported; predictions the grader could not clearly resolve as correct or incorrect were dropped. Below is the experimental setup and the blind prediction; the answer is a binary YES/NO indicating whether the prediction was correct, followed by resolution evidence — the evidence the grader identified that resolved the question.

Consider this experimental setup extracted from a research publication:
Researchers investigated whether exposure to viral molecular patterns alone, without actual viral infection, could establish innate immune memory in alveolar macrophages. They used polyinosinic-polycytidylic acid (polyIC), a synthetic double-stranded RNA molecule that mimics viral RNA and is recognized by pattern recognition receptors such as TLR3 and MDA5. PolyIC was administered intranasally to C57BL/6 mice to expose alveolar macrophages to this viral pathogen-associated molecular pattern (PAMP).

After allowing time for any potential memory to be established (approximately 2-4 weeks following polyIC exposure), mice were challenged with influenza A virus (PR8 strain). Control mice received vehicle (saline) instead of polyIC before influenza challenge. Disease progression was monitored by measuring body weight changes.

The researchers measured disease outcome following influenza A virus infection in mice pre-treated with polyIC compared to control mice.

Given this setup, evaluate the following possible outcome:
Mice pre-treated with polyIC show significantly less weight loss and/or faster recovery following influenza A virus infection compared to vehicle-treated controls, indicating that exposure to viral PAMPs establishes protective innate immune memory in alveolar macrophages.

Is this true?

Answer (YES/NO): YES